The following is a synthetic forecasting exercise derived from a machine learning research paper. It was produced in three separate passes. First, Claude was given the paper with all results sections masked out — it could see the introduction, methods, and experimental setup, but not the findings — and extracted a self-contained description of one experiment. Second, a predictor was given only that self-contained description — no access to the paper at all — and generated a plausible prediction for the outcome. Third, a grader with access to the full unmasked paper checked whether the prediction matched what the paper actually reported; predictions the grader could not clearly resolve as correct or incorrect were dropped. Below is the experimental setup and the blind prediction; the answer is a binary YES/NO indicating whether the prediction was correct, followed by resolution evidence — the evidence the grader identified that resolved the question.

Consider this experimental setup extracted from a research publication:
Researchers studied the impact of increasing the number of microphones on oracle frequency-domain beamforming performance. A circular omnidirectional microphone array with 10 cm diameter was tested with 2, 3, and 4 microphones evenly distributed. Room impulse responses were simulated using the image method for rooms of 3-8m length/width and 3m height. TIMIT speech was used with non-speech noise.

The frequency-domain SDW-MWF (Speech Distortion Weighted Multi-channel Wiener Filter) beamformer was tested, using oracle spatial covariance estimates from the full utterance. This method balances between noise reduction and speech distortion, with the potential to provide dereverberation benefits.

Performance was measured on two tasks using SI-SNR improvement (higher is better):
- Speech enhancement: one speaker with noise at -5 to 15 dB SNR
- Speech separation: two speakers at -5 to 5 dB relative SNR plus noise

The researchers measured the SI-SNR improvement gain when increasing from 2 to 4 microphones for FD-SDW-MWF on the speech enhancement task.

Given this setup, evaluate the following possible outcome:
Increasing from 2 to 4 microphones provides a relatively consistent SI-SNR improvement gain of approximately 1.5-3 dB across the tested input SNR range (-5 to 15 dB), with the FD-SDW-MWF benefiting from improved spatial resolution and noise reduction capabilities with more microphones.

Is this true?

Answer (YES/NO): NO